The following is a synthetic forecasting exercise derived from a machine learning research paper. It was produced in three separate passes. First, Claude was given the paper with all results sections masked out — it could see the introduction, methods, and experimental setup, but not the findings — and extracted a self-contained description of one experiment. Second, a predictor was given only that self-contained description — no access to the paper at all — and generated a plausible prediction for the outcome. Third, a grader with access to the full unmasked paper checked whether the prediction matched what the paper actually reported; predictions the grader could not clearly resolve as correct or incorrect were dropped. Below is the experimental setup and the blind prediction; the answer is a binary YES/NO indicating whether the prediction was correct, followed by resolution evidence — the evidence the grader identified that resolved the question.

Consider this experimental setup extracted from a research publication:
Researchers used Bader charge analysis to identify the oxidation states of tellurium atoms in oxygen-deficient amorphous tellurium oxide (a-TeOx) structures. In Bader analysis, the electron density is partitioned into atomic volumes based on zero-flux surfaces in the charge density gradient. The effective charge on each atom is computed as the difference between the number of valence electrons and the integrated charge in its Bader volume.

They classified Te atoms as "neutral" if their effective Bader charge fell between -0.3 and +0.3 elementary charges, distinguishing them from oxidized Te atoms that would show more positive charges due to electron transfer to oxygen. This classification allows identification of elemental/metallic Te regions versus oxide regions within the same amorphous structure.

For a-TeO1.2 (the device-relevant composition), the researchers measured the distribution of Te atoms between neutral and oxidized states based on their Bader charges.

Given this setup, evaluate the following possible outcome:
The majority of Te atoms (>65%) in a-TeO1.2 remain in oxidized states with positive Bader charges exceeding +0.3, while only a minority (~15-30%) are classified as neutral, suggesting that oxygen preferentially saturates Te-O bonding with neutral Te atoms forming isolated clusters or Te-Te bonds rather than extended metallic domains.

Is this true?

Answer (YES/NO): NO